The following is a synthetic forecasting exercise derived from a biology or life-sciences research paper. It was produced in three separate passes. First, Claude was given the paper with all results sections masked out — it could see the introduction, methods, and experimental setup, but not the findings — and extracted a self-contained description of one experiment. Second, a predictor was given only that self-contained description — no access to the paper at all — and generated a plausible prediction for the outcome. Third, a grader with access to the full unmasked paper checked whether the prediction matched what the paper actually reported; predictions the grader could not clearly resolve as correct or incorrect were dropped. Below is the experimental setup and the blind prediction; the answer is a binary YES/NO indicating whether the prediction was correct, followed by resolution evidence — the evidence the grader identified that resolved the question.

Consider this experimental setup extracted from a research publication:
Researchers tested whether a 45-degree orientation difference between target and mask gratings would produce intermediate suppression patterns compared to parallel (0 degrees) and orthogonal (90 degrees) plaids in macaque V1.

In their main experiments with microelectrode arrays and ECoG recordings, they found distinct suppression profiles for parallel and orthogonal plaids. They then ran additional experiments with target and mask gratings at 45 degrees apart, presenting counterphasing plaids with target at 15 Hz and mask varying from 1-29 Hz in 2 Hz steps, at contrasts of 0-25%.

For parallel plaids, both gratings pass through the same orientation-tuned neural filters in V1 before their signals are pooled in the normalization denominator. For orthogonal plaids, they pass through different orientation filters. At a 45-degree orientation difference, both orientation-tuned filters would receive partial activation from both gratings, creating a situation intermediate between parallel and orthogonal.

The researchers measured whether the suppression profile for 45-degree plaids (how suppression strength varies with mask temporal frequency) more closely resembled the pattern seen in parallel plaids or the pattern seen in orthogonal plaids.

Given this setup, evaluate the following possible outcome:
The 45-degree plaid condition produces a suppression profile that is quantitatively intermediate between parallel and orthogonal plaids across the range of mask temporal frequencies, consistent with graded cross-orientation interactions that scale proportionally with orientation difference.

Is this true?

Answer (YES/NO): NO